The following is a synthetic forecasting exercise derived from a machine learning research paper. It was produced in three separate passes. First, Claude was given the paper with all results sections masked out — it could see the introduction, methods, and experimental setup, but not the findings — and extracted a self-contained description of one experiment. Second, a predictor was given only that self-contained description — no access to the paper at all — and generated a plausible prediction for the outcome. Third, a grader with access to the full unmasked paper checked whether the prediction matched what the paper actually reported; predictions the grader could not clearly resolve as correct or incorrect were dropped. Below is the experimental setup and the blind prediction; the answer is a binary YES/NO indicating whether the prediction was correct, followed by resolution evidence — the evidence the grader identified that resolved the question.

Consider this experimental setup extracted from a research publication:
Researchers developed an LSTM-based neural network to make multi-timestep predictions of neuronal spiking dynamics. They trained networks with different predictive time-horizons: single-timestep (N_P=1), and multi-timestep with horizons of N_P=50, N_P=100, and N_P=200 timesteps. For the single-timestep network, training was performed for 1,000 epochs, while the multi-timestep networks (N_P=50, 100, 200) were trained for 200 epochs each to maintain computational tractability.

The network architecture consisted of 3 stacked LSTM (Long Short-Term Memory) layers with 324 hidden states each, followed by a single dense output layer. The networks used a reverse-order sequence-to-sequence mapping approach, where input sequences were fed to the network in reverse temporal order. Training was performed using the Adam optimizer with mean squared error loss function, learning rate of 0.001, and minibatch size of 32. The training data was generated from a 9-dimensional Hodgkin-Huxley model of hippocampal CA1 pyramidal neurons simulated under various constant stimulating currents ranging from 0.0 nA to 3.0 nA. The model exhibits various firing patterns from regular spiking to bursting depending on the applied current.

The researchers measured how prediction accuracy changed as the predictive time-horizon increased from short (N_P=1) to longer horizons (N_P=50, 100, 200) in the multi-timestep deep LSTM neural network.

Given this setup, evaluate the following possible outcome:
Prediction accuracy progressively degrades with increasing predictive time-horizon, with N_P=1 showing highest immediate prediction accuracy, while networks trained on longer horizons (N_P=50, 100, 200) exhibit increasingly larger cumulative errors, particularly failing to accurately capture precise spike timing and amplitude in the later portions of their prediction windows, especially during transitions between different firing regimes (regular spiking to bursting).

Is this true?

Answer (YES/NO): NO